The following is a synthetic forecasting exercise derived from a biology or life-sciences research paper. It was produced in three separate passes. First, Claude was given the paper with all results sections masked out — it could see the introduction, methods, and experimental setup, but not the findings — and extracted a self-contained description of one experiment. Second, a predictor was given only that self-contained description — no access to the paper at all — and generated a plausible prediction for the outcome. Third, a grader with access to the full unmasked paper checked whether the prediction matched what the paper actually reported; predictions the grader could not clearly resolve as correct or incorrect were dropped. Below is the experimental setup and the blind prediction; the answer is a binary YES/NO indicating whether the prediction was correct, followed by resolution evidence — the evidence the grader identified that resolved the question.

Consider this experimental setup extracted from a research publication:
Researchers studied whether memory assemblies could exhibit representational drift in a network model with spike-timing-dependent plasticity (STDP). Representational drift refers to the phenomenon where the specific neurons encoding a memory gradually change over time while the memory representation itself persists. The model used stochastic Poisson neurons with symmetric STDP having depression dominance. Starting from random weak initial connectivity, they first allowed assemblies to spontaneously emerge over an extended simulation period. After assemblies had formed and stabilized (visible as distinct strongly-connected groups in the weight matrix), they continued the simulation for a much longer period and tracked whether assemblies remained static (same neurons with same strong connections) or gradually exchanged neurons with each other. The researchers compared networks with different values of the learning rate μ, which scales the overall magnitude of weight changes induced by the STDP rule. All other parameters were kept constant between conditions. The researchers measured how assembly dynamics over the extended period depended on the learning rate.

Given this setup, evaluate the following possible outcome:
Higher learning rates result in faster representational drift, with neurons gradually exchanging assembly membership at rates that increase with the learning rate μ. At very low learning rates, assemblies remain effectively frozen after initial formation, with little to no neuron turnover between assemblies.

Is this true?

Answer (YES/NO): YES